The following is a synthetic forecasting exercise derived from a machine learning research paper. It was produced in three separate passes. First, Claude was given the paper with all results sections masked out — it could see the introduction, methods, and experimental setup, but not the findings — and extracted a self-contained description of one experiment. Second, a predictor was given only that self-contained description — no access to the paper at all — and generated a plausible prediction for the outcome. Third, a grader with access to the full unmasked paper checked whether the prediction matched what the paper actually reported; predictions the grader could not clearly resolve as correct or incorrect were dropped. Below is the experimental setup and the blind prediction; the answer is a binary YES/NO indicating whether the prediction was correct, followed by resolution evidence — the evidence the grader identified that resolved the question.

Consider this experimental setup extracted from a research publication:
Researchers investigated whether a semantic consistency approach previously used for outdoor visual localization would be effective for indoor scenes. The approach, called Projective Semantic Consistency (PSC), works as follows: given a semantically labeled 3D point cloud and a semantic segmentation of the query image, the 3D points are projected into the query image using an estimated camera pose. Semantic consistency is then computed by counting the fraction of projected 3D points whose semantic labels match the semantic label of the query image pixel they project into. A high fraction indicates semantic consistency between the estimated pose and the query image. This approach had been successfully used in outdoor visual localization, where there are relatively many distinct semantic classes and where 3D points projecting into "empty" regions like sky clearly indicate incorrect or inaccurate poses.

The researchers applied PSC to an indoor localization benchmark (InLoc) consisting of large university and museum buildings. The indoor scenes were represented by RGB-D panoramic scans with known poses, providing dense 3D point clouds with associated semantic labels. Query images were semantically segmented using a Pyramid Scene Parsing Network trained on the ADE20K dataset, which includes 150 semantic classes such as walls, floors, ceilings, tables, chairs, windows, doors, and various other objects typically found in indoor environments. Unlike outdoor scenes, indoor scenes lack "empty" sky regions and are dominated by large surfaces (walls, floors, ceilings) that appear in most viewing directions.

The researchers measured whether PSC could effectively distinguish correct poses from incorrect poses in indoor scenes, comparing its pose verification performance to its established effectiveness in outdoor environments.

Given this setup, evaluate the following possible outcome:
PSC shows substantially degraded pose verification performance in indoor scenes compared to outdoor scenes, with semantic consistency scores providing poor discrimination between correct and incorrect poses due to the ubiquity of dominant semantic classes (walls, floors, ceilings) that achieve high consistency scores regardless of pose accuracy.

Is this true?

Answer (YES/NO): YES